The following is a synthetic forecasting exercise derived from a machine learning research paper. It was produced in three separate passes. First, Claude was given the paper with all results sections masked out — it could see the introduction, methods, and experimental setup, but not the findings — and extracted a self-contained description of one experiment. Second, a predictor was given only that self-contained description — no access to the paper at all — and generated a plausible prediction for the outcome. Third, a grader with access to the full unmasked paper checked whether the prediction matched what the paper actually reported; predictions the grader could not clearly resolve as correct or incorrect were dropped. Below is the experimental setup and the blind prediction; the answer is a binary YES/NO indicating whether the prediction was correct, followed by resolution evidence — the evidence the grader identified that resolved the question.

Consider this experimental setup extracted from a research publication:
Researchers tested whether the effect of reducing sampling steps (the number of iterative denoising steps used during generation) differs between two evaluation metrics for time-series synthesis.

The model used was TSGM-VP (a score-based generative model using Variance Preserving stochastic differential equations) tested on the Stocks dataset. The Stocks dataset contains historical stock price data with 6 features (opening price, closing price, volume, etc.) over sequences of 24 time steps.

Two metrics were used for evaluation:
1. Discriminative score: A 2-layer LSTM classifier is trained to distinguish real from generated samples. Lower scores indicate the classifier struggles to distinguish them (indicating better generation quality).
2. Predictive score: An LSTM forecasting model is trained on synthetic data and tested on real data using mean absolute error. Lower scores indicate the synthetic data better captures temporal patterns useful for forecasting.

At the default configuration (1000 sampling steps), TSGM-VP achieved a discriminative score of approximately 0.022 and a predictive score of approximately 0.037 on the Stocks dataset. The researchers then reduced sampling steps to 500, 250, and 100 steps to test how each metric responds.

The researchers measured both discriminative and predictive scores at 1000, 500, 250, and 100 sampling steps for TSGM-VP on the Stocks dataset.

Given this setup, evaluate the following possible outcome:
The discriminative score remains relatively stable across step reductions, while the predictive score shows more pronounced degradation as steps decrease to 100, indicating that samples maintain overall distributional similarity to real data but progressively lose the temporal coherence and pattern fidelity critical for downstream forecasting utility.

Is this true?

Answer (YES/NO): NO